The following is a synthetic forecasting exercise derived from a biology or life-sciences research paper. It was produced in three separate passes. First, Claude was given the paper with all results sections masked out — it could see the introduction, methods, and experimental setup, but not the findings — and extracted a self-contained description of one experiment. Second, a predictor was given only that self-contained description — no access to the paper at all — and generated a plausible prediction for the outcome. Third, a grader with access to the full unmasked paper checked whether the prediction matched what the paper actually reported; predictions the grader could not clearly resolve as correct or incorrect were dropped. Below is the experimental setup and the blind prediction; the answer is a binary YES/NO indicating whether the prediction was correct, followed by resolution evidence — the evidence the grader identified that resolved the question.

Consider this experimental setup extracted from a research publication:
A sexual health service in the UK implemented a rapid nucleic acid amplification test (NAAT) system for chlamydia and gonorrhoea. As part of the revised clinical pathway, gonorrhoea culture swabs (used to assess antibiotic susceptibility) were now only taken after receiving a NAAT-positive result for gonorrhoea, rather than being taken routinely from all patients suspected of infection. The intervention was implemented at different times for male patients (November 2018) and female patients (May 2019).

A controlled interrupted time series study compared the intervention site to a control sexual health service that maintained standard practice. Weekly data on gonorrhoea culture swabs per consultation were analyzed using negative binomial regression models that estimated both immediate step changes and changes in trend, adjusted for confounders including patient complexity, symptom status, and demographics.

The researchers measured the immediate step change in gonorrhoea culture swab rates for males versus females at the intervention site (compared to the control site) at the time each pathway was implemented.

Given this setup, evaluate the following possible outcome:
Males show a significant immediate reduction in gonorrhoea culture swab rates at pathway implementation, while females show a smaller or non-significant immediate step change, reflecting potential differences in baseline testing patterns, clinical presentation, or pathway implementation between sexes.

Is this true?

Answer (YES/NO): NO